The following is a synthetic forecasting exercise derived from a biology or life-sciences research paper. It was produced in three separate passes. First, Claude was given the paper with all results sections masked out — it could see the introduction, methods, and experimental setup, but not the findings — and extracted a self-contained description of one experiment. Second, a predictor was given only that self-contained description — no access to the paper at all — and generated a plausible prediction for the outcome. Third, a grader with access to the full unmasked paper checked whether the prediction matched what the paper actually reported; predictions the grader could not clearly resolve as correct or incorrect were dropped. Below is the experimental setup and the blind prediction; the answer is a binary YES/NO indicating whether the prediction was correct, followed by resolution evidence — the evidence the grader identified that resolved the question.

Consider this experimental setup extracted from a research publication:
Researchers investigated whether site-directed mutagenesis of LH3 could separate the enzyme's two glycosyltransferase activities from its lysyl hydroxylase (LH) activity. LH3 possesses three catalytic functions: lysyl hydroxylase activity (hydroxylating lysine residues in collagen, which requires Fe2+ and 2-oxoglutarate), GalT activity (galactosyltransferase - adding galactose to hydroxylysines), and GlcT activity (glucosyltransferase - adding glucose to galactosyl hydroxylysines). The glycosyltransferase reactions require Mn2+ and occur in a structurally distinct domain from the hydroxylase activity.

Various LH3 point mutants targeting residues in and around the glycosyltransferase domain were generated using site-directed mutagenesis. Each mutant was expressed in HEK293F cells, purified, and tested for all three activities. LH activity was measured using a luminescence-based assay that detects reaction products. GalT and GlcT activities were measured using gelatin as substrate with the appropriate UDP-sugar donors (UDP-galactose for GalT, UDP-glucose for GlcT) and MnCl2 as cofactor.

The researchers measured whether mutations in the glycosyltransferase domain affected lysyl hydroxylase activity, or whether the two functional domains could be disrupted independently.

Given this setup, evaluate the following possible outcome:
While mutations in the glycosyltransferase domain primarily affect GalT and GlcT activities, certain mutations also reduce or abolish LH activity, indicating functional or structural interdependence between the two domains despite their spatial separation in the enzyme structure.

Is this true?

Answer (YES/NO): NO